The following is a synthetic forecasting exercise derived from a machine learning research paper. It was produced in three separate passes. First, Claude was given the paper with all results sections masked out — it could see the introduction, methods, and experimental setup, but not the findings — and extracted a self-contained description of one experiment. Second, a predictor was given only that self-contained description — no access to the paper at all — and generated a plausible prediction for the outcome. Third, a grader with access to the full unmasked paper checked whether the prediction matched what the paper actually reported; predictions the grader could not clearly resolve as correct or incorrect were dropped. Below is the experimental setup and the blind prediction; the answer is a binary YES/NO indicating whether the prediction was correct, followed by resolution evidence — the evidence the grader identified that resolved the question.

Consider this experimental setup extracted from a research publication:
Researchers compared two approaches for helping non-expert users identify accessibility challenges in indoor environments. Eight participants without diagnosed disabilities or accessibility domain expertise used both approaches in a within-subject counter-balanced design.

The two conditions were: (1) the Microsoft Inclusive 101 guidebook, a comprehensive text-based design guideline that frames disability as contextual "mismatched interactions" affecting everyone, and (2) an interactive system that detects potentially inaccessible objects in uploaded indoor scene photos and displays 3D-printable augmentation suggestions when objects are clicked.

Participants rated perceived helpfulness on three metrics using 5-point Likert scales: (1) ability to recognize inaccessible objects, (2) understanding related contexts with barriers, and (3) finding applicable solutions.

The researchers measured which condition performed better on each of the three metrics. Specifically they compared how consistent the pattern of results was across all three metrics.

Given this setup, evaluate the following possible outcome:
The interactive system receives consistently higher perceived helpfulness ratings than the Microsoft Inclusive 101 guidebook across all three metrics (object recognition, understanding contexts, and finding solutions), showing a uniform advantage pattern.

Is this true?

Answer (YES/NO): NO